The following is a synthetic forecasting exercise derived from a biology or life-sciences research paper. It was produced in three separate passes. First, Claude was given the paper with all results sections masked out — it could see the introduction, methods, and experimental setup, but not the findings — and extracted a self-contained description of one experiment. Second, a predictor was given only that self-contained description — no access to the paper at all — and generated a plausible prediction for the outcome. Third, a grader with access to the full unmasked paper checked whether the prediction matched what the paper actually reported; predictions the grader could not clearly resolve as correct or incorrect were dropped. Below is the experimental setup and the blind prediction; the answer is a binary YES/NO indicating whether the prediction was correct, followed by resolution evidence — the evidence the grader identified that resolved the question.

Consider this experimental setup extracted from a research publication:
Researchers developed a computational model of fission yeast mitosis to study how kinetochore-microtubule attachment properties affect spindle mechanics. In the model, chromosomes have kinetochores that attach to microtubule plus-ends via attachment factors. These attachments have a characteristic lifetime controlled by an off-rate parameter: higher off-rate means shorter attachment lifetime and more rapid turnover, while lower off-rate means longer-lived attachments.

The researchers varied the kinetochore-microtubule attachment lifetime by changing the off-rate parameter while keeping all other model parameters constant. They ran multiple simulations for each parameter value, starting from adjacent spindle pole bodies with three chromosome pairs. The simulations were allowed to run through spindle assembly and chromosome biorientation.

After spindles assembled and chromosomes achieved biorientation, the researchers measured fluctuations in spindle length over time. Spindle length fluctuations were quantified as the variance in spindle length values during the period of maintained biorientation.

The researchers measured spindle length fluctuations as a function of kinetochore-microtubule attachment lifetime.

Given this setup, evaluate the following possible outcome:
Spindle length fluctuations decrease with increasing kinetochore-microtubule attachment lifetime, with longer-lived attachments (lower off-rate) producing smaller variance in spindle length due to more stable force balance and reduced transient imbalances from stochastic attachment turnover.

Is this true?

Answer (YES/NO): NO